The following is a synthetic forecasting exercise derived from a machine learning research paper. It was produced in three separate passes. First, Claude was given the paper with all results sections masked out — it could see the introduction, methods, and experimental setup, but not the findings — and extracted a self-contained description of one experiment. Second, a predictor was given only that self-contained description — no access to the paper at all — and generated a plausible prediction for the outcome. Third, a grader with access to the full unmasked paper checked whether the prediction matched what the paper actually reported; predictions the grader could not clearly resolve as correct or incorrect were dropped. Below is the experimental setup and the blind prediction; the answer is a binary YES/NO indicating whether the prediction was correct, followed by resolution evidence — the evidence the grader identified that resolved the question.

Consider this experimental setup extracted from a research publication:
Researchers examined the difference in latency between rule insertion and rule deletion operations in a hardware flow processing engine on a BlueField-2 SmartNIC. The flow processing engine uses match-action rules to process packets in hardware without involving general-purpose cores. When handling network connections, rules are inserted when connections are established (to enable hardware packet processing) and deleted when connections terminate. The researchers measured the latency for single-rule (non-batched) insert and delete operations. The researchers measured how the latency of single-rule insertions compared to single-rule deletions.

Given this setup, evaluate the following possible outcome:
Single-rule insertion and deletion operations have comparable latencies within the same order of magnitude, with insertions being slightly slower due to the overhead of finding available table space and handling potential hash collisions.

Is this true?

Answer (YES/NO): NO